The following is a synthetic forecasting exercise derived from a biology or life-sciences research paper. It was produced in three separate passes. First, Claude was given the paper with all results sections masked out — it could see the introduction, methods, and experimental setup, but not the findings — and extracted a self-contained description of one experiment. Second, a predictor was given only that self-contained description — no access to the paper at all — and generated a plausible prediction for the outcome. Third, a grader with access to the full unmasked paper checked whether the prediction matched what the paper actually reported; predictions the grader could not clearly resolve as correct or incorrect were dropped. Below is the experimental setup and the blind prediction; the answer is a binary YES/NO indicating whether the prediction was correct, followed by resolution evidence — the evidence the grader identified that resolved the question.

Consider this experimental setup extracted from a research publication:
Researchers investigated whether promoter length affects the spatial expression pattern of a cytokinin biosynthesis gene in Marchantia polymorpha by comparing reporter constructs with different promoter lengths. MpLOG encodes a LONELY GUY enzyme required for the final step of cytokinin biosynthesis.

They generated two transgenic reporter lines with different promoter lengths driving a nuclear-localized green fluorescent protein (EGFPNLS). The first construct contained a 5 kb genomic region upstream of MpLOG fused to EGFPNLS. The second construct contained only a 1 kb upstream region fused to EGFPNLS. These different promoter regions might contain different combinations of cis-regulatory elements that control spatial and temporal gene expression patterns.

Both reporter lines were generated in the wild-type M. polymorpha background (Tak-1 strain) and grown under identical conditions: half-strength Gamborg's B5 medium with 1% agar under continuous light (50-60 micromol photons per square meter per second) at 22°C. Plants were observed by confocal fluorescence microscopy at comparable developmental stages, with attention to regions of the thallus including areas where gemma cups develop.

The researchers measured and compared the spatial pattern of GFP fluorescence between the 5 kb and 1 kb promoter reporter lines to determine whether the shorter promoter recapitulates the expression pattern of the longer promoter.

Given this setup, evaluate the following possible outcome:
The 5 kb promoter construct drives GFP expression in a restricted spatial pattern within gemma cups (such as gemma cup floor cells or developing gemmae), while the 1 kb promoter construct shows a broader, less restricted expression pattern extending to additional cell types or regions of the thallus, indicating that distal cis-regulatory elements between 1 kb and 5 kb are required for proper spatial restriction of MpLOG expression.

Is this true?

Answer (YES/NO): NO